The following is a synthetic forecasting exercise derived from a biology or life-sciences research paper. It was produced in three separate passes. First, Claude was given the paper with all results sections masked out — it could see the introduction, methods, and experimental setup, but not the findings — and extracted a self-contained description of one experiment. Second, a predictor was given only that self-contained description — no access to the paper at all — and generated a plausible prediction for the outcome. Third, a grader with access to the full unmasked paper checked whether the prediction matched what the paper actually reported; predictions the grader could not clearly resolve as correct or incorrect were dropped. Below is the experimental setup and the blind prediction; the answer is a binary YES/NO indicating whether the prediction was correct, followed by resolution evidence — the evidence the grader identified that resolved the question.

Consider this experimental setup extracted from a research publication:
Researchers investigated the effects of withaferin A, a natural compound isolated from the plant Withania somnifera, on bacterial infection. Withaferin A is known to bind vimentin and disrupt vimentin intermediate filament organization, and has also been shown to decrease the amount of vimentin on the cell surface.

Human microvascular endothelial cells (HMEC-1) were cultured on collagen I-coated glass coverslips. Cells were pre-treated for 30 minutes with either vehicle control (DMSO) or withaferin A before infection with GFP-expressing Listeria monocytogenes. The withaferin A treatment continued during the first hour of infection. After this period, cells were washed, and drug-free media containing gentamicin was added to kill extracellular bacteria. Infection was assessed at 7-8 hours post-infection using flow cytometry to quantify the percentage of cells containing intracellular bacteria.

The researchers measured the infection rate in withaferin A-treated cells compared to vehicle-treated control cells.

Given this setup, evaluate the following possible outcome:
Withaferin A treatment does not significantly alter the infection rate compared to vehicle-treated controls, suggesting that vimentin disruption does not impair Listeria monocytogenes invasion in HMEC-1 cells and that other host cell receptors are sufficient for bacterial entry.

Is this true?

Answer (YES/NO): NO